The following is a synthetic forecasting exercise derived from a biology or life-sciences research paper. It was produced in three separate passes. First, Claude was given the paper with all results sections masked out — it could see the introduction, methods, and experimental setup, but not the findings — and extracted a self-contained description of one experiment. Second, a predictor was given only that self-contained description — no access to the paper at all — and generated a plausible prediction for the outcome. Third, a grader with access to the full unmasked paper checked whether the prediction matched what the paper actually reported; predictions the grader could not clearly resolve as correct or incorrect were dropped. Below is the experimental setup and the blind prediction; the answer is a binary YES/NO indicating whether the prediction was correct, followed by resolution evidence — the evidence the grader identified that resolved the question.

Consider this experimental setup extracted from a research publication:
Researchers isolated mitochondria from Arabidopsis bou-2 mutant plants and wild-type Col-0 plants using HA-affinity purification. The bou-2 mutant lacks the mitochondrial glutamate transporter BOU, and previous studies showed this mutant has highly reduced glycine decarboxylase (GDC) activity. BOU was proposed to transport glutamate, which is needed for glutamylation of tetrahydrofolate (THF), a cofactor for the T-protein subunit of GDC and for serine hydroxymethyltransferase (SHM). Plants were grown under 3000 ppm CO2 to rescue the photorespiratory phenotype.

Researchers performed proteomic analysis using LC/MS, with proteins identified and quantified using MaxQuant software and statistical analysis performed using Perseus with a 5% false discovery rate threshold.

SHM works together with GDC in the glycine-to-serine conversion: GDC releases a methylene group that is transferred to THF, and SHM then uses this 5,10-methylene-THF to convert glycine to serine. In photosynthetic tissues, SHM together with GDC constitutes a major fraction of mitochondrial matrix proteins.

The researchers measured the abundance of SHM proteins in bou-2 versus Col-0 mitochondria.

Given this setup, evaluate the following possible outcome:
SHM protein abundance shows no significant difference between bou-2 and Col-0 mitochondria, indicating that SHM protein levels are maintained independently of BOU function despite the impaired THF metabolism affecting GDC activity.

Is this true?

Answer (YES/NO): YES